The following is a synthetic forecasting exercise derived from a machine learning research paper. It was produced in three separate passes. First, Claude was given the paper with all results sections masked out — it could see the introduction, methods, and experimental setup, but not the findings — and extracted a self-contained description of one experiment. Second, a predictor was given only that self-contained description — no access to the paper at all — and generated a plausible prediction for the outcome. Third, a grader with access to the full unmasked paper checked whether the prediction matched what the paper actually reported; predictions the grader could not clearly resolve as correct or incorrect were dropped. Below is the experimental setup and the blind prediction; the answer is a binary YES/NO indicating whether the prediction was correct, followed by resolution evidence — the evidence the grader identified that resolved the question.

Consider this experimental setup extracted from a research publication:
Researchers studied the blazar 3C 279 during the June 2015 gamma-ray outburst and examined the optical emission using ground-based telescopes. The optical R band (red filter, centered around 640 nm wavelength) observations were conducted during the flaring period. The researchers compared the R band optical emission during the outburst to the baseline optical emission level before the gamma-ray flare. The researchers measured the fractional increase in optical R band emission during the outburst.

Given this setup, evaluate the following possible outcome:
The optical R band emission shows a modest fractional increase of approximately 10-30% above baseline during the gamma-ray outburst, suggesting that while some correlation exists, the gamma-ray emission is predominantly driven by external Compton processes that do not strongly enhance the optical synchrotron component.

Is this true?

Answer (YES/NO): NO